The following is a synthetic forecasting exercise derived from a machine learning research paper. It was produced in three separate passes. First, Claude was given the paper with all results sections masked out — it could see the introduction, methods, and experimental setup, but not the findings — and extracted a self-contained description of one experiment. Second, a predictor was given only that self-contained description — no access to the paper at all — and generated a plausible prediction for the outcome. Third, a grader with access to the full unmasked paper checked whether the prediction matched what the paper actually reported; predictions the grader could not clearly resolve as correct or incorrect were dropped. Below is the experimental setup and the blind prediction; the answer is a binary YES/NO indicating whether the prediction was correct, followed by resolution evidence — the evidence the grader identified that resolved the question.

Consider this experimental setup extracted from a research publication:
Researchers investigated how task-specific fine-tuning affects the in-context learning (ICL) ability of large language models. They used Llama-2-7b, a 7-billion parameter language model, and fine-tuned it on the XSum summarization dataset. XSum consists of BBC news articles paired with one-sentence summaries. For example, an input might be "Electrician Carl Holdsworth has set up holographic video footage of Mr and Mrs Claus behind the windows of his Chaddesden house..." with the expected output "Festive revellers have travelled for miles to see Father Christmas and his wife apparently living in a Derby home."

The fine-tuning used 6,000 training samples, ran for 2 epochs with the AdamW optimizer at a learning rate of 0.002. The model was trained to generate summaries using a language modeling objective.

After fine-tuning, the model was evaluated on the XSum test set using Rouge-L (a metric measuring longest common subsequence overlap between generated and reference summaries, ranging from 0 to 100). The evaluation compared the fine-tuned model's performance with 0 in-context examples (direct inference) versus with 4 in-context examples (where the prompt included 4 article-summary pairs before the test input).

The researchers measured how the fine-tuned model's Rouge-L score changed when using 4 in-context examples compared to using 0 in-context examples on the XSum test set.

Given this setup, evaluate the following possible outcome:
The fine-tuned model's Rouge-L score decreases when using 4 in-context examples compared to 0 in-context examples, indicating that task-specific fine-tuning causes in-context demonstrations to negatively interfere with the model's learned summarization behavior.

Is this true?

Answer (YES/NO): YES